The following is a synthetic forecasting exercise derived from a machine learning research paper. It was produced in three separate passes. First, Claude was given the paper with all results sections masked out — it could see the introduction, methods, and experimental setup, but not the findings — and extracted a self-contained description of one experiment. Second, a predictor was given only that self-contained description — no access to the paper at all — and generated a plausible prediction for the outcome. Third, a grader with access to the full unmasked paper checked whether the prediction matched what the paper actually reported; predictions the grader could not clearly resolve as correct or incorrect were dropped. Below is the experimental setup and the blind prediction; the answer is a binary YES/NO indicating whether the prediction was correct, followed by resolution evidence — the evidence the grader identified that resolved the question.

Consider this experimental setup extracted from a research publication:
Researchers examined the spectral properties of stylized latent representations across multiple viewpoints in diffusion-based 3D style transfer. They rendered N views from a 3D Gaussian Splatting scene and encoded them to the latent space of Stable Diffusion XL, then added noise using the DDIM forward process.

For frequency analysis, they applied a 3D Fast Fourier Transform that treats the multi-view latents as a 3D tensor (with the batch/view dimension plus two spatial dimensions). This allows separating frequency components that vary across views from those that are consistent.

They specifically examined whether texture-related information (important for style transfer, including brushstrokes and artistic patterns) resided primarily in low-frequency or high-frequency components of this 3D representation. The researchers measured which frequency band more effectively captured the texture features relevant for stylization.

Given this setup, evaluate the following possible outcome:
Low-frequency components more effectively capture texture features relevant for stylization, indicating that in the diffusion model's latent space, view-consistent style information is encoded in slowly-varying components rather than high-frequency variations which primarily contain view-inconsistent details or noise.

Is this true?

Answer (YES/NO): NO